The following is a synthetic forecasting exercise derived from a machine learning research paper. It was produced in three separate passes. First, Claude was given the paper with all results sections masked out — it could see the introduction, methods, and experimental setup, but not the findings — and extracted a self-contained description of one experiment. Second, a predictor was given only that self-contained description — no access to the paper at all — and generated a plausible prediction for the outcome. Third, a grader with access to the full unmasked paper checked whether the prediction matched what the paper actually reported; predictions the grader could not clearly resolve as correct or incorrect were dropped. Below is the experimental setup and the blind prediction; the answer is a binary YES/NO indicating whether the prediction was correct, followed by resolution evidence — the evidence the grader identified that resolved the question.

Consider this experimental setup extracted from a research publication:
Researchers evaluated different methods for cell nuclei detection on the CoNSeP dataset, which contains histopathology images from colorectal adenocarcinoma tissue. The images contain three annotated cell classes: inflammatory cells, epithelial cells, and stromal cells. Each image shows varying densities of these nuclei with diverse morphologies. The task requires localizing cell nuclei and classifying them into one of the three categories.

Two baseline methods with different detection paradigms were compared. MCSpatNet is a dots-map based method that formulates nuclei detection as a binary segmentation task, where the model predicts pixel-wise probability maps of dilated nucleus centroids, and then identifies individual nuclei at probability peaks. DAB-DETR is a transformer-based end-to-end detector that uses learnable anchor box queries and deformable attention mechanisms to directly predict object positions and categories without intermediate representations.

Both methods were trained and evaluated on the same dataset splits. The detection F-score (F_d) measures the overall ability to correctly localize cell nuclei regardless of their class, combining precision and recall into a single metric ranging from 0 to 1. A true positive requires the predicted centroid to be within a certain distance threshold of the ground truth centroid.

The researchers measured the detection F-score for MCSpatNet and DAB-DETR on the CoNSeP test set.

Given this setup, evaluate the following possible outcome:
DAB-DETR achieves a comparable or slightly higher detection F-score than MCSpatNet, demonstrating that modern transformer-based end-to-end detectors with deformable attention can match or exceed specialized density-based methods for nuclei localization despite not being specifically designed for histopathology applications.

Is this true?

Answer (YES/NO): NO